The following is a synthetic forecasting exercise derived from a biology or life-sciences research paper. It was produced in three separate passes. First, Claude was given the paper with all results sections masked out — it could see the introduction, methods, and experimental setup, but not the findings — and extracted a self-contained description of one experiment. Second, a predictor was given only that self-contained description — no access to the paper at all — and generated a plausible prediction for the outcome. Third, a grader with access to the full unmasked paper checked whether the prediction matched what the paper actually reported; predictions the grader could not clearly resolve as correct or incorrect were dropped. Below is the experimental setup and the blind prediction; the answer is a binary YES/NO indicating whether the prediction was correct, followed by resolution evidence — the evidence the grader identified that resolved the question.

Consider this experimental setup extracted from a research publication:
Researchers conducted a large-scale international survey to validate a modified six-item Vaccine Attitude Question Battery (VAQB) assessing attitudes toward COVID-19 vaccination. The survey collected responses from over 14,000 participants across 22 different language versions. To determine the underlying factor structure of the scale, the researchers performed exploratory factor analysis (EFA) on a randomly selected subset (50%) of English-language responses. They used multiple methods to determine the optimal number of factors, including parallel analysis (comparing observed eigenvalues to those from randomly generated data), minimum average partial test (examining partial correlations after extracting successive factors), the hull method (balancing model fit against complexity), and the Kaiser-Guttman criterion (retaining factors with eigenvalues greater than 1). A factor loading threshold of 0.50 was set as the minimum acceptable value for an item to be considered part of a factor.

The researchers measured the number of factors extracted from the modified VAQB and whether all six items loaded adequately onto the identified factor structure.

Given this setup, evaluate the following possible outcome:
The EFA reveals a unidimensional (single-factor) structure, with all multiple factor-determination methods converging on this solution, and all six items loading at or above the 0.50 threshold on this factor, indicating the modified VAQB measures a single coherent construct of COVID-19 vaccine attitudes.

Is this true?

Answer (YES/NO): NO